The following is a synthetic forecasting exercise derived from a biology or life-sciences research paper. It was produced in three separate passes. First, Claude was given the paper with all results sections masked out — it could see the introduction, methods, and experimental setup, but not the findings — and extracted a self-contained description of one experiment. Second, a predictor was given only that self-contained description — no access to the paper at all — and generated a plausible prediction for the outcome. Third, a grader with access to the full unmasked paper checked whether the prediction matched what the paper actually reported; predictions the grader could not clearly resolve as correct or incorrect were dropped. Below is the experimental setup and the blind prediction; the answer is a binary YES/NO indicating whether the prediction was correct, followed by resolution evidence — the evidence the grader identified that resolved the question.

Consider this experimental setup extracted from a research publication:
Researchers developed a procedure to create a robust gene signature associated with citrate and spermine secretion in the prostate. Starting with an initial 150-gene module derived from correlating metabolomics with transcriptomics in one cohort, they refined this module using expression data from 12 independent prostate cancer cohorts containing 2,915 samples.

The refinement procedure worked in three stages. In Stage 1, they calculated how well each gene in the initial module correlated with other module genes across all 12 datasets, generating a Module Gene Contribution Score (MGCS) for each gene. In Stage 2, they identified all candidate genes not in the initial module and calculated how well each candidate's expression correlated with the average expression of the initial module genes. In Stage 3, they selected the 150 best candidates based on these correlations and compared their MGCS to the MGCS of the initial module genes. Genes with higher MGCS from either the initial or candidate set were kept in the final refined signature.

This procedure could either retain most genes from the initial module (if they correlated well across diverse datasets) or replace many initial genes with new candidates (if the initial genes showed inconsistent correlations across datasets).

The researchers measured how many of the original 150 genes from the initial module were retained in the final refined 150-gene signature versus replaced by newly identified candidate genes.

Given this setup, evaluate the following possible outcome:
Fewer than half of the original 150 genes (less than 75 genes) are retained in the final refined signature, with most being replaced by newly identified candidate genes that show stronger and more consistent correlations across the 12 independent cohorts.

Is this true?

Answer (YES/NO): NO